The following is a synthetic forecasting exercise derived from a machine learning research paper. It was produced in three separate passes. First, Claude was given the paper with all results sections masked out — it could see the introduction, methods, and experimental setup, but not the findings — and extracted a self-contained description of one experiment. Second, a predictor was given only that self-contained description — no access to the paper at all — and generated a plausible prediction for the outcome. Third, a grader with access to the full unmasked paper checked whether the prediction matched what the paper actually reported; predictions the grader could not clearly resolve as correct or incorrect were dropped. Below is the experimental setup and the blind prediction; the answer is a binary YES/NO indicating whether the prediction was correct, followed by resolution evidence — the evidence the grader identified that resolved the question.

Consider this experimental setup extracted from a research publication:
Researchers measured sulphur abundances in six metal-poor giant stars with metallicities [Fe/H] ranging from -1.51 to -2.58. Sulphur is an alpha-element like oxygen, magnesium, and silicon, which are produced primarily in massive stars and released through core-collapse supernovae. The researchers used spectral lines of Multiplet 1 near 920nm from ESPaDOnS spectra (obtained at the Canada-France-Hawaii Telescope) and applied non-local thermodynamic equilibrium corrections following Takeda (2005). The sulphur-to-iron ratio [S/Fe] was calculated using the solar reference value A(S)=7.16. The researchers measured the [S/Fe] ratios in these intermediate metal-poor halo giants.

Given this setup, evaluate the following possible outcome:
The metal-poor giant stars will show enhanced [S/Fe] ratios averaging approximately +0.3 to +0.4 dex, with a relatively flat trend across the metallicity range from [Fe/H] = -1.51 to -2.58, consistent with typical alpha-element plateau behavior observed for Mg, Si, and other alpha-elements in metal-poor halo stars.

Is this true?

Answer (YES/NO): NO